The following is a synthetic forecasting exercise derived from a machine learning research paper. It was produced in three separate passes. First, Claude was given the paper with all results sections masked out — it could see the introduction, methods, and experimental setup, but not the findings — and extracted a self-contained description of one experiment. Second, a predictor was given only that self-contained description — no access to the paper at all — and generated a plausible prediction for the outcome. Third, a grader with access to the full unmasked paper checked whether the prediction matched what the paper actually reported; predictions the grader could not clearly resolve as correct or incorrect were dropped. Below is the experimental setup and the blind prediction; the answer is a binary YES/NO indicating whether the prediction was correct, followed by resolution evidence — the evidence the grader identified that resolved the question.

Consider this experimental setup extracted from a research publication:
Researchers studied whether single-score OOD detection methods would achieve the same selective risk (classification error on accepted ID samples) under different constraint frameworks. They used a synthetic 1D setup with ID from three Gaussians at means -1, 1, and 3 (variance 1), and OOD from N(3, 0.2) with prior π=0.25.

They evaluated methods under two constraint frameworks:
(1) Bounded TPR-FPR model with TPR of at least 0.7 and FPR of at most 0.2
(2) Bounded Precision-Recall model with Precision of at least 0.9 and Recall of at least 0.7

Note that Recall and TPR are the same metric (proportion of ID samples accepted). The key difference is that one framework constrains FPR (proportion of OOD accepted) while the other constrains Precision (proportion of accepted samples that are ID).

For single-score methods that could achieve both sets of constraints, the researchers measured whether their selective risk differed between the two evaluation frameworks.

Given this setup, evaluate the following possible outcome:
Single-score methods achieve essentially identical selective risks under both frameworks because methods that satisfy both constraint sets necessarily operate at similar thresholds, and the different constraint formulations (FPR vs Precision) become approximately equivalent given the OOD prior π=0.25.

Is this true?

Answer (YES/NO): NO